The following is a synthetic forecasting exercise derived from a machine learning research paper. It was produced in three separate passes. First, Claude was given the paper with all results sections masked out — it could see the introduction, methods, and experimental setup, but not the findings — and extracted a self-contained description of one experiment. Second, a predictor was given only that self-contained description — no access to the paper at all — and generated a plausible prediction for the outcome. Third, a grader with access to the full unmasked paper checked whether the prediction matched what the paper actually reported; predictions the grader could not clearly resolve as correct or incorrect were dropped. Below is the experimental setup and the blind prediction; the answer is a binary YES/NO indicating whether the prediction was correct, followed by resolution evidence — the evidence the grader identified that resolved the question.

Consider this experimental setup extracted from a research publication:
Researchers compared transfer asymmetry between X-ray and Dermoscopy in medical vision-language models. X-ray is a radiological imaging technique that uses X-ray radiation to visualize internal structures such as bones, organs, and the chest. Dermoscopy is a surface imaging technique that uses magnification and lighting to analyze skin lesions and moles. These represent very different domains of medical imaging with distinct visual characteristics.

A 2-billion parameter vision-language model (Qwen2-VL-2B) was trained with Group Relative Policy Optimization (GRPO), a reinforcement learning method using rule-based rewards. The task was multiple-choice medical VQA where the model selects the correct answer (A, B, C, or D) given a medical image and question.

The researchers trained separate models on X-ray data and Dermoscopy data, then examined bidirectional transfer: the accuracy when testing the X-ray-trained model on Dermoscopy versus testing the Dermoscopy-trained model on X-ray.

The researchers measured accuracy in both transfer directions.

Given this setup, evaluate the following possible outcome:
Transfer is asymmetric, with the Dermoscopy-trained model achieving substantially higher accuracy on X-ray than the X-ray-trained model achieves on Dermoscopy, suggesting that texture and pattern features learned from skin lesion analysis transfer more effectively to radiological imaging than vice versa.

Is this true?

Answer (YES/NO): NO